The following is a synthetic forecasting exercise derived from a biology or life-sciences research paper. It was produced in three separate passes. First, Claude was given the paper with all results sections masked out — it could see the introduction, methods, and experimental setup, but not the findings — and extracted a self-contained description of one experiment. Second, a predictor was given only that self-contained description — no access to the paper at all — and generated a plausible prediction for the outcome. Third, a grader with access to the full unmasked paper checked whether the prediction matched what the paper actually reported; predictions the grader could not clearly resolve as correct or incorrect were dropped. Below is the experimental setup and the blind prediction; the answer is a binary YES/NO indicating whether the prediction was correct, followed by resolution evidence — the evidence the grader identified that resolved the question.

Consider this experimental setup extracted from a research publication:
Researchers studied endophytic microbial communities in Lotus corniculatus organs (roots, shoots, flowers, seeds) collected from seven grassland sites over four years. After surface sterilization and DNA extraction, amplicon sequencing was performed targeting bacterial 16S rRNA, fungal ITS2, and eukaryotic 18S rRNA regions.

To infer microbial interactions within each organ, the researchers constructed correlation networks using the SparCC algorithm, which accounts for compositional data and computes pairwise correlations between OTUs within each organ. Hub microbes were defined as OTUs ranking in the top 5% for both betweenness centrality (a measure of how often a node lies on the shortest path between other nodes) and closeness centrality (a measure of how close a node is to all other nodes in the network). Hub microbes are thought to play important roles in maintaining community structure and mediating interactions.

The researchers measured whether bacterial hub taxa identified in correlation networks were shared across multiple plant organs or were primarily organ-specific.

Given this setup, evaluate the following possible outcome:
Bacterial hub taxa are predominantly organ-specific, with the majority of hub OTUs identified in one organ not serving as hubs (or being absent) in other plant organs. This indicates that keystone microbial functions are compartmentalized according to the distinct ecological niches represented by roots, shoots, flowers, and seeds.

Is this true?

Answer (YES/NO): YES